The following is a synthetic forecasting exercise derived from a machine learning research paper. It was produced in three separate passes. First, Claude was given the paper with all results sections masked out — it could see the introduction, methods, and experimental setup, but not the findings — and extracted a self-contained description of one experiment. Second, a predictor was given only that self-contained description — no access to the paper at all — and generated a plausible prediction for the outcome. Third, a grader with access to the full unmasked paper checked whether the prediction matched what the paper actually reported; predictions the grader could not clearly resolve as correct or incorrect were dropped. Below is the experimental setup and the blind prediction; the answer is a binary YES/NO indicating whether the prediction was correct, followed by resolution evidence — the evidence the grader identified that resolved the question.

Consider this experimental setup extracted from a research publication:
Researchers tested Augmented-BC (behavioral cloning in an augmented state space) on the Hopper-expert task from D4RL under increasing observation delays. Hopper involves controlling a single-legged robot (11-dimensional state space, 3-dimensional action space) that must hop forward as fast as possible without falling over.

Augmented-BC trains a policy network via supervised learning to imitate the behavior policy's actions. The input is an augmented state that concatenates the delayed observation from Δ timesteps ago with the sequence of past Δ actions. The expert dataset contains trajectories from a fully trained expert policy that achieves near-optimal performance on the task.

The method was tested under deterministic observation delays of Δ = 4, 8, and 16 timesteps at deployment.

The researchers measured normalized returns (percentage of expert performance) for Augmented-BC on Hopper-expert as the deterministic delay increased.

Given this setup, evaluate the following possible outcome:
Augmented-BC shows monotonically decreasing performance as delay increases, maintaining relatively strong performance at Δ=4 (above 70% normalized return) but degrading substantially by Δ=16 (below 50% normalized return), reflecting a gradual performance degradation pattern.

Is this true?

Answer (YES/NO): NO